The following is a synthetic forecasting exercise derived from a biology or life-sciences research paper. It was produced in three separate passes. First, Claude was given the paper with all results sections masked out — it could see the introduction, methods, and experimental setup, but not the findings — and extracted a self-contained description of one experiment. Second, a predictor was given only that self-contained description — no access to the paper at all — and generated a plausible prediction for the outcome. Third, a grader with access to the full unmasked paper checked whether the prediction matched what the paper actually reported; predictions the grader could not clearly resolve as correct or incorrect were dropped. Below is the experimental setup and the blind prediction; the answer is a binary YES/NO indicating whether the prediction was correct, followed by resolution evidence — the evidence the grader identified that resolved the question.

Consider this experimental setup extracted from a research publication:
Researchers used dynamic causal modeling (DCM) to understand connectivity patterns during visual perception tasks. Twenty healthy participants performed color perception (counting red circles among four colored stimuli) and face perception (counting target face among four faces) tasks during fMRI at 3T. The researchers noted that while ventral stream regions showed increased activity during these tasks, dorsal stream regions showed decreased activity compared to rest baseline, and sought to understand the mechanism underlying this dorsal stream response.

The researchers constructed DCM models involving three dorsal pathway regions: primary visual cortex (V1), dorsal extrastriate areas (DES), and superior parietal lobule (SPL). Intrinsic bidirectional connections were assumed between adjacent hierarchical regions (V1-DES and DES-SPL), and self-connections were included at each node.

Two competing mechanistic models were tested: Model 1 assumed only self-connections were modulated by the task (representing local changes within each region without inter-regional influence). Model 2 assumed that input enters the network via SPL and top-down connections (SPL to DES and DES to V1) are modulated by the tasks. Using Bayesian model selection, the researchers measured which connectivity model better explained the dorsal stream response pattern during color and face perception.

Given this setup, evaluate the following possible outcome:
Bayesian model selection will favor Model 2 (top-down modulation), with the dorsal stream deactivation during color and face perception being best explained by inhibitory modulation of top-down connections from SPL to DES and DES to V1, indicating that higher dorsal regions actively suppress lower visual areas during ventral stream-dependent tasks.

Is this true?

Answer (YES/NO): NO